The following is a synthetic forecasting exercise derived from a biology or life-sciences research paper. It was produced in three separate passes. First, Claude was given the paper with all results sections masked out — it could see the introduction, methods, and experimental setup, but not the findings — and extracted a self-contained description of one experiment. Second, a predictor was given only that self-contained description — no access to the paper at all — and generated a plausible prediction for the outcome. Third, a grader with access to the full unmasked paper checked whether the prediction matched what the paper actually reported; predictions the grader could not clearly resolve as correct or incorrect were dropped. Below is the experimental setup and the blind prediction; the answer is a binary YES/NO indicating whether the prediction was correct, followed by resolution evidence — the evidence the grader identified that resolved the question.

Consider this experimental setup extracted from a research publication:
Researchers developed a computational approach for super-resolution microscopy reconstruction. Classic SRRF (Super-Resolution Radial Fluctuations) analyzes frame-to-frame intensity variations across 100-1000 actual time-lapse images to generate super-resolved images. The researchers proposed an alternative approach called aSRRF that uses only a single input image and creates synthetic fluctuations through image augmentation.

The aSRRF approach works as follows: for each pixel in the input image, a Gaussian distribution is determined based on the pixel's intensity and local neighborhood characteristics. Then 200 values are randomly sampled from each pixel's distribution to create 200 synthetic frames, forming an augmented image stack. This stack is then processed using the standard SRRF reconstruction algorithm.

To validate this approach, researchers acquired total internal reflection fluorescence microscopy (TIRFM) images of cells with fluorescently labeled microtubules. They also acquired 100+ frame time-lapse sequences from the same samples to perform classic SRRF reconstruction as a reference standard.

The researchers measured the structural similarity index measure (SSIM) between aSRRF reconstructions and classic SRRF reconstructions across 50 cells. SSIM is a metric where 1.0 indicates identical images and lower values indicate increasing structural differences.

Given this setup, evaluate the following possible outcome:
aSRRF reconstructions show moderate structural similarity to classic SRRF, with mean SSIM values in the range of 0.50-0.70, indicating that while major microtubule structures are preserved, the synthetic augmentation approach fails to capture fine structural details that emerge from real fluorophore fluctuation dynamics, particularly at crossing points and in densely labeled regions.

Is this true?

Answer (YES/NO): NO